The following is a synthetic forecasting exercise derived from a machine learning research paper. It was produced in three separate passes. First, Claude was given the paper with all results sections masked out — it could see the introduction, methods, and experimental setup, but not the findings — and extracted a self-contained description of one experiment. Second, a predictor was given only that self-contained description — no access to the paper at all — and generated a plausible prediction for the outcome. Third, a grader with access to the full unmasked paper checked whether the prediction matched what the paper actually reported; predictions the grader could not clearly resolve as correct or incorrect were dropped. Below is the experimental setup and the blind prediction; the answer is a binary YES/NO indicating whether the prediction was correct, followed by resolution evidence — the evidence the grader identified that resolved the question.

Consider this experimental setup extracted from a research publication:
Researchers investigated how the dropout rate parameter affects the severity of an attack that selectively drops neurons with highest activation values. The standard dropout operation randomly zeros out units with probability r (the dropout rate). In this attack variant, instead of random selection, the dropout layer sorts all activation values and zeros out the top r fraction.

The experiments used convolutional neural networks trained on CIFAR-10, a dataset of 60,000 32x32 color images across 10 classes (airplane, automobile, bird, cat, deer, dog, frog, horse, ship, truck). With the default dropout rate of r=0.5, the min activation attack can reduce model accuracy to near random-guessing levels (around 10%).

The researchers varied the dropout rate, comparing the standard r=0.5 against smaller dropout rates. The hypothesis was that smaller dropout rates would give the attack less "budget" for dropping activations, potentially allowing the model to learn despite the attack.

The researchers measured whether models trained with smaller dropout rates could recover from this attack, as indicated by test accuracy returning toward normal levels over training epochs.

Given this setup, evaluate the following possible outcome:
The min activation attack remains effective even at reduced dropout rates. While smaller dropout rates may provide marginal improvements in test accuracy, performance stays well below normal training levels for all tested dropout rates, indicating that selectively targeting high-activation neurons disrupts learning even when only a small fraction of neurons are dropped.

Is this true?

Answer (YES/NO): NO